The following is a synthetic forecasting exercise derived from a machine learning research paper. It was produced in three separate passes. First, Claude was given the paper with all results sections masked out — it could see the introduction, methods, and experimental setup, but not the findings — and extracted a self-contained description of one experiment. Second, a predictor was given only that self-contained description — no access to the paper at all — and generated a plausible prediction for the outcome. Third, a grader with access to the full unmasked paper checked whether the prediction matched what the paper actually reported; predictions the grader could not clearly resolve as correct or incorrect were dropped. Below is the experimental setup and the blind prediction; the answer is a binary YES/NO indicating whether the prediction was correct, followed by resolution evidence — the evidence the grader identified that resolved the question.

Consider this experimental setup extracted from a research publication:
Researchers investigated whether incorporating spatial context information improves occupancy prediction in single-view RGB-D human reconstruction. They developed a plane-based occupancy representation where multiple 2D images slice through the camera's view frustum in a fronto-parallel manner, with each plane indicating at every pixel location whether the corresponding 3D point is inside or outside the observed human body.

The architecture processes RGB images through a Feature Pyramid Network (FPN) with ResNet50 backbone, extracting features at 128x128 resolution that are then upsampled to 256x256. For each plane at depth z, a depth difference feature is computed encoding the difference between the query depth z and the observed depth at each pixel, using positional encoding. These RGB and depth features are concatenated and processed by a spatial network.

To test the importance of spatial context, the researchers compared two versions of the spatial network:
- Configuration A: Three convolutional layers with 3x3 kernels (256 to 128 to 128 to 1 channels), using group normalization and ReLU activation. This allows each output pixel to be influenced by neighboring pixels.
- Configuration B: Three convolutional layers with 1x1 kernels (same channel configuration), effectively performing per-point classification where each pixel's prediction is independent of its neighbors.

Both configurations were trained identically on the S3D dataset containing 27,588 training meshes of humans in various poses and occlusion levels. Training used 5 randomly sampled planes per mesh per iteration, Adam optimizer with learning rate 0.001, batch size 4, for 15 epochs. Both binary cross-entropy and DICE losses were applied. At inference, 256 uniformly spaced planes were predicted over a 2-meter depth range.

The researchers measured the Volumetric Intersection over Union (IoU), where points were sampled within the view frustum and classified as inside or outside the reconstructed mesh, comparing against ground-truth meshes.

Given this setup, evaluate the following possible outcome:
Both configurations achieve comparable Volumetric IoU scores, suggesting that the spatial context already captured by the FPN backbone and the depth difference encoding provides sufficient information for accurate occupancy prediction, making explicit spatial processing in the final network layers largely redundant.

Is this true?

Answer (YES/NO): NO